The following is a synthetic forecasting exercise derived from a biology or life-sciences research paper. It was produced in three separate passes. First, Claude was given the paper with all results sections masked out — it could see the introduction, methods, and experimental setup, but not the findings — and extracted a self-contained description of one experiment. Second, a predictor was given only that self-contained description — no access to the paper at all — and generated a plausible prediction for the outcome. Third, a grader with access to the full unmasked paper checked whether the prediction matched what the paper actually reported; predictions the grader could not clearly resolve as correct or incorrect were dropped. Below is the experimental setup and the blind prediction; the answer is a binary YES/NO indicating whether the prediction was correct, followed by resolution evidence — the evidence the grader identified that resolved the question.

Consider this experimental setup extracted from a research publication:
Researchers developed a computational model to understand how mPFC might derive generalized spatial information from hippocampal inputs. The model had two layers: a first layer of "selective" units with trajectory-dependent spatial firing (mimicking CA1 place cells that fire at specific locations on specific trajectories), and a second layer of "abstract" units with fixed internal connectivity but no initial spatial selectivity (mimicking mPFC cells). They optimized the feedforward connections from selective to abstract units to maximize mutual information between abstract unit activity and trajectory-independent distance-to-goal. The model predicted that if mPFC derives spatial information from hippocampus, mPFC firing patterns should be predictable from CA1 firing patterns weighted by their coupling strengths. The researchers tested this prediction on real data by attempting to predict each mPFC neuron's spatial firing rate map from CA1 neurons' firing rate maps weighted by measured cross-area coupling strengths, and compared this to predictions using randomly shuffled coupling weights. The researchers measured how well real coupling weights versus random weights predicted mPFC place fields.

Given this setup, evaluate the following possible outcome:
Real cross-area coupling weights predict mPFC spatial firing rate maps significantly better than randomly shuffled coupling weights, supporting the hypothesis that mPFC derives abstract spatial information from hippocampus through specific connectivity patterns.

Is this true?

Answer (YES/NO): YES